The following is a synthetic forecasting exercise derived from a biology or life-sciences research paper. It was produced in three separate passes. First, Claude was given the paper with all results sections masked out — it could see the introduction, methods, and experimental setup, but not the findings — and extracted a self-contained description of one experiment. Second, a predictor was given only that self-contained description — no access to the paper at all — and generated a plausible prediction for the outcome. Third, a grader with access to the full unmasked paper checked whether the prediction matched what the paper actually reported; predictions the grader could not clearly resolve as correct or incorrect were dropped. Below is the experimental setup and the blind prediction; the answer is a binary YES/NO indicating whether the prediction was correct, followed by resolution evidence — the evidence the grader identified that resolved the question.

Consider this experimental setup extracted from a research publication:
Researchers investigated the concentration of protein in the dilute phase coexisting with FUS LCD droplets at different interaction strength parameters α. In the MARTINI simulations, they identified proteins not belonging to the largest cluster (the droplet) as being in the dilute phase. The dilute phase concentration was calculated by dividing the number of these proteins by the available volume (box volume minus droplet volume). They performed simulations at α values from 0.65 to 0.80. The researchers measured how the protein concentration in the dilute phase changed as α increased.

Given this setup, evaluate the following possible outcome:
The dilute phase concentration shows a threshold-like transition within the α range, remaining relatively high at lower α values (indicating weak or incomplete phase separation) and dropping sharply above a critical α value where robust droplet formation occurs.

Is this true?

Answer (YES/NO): NO